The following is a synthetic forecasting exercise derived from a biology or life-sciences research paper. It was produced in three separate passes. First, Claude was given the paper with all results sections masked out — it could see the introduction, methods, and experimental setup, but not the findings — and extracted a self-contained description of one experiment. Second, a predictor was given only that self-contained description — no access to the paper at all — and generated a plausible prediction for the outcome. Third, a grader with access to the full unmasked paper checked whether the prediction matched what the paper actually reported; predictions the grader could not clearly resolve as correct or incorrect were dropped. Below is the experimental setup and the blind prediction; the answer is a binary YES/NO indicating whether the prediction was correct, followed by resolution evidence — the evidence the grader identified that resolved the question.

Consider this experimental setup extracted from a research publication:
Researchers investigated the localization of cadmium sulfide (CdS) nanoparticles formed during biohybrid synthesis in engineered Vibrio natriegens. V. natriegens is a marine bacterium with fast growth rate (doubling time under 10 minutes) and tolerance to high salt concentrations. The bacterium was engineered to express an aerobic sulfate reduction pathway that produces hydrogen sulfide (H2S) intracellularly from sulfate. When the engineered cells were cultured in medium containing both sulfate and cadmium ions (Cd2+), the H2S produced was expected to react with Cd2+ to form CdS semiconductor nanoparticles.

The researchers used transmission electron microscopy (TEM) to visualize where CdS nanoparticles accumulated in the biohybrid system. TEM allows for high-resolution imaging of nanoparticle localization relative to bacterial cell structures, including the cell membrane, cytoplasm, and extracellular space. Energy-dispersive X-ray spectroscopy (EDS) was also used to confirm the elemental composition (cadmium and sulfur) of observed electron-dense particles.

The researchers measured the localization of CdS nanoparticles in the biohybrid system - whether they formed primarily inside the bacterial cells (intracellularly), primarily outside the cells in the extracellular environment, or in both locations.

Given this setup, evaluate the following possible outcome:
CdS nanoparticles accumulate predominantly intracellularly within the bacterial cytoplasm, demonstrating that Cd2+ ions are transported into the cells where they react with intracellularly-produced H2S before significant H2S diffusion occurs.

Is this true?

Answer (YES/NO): NO